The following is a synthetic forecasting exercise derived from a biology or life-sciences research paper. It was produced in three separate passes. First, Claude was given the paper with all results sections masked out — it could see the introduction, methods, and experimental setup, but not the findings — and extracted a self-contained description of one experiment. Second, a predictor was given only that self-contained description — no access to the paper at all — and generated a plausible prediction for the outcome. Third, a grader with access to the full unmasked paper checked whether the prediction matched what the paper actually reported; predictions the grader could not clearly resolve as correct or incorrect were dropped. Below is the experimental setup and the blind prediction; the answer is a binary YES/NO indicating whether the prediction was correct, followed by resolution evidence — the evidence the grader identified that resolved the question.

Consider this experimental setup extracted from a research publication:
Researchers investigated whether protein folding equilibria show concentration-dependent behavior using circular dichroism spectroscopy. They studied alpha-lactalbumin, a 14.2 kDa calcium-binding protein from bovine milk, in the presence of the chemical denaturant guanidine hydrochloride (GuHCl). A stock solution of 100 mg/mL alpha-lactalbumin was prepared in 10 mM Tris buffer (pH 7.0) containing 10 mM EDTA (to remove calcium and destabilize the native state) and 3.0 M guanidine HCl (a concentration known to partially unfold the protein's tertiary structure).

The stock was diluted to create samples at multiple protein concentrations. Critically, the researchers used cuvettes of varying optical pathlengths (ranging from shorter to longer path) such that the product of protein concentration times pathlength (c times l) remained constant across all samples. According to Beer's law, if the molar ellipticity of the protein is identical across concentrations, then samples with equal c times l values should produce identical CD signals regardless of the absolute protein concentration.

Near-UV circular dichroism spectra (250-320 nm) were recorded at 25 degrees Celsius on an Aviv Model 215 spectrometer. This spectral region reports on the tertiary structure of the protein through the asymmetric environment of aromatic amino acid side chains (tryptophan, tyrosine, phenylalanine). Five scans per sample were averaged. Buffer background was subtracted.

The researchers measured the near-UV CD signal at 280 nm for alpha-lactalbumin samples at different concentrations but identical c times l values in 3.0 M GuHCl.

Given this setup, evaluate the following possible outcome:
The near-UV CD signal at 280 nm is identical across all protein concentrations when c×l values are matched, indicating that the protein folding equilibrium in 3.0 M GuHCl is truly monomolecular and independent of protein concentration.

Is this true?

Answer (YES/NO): YES